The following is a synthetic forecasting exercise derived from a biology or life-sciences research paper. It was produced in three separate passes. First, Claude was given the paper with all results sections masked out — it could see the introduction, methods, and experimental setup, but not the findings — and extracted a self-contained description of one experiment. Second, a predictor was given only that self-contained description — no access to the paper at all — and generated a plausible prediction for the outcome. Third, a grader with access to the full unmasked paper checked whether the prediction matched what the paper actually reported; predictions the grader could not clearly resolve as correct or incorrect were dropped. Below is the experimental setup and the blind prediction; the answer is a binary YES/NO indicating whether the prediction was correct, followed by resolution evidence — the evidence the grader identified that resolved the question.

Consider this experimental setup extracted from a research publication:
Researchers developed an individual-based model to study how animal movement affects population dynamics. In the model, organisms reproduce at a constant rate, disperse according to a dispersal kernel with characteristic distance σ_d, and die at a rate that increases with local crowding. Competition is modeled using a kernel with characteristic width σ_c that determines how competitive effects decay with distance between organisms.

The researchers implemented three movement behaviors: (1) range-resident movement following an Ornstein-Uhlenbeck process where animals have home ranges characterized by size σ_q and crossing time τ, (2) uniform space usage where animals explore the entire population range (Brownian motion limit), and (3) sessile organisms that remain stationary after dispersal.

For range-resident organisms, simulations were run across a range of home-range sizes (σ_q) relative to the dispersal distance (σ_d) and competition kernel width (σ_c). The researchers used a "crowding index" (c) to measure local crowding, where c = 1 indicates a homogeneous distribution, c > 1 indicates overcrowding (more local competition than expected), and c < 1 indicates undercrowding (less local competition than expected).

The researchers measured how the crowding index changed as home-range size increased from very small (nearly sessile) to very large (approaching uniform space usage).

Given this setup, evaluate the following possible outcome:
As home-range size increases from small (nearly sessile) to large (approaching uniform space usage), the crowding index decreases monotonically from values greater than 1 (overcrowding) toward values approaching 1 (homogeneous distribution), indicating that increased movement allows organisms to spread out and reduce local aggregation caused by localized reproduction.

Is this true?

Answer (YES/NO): NO